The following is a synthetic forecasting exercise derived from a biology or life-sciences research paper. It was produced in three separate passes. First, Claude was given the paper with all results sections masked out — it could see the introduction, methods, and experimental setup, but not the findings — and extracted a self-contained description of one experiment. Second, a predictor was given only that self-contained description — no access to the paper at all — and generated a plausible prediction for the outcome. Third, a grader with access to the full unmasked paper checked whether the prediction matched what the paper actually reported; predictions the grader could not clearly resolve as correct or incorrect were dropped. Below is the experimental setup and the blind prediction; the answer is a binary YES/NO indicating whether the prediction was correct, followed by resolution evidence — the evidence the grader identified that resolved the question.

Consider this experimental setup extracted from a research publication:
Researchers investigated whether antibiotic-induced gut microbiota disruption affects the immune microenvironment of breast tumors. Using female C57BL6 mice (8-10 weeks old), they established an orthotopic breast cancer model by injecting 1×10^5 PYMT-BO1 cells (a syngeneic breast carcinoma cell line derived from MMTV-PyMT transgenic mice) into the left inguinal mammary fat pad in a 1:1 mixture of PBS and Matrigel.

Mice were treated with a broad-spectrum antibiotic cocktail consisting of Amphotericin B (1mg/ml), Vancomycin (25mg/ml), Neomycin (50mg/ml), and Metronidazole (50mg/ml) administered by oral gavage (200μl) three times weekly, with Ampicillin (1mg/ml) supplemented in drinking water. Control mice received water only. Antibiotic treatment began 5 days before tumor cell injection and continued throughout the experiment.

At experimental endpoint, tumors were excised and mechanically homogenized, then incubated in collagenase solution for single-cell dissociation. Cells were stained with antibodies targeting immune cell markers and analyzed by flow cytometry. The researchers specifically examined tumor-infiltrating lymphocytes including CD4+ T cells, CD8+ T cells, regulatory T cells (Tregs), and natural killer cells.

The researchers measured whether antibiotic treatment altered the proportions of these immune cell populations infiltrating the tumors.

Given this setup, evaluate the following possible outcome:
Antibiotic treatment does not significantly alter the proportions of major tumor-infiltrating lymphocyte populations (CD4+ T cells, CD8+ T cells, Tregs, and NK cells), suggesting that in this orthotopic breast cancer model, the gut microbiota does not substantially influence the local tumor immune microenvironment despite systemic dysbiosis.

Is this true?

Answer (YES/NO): YES